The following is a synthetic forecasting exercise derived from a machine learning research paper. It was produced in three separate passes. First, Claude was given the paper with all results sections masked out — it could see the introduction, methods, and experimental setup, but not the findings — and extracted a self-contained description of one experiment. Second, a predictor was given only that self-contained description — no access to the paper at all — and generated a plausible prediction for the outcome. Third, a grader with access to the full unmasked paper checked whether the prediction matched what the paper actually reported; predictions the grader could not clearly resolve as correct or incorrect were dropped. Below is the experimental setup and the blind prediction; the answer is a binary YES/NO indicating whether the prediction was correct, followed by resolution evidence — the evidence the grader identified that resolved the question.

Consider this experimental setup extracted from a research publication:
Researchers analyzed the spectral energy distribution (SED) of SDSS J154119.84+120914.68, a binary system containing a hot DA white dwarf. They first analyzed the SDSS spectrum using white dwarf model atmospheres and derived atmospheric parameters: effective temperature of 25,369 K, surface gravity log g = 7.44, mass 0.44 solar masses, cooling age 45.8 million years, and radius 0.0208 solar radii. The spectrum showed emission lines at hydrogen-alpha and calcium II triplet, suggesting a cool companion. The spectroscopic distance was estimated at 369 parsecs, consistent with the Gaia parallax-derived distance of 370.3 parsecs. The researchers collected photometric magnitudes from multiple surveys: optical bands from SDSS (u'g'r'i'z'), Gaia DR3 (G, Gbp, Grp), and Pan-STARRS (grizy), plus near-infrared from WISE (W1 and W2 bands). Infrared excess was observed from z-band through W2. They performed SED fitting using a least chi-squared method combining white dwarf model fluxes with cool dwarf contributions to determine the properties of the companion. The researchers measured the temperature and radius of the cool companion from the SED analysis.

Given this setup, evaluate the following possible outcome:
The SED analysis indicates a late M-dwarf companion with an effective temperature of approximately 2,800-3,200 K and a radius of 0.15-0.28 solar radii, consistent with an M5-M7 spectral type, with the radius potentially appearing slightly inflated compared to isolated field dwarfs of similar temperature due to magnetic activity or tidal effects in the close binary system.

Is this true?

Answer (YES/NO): NO